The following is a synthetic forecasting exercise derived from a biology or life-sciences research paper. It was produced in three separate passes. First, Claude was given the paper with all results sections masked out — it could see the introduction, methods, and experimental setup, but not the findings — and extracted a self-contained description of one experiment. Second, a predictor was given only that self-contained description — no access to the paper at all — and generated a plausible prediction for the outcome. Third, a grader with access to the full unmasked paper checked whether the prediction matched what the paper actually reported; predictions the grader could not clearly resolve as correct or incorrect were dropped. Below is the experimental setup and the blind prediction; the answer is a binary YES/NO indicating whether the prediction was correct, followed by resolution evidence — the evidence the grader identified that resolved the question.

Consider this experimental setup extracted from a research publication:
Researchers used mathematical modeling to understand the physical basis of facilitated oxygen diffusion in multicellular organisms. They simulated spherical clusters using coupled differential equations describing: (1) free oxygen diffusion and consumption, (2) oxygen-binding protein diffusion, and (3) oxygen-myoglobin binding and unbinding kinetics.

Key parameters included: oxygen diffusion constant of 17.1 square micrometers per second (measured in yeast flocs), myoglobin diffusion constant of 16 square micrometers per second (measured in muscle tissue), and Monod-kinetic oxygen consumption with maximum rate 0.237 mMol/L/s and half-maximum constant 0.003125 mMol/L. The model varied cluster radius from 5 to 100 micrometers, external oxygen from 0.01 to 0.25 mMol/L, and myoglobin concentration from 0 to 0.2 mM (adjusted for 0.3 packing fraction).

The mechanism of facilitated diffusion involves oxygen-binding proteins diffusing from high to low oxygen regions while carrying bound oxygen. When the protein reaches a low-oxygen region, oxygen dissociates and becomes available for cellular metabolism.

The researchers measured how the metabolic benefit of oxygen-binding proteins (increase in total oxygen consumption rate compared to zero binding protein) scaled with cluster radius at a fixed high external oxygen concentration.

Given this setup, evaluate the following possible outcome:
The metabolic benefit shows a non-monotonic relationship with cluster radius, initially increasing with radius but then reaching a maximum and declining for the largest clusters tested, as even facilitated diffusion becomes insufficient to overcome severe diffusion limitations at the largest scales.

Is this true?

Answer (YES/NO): NO